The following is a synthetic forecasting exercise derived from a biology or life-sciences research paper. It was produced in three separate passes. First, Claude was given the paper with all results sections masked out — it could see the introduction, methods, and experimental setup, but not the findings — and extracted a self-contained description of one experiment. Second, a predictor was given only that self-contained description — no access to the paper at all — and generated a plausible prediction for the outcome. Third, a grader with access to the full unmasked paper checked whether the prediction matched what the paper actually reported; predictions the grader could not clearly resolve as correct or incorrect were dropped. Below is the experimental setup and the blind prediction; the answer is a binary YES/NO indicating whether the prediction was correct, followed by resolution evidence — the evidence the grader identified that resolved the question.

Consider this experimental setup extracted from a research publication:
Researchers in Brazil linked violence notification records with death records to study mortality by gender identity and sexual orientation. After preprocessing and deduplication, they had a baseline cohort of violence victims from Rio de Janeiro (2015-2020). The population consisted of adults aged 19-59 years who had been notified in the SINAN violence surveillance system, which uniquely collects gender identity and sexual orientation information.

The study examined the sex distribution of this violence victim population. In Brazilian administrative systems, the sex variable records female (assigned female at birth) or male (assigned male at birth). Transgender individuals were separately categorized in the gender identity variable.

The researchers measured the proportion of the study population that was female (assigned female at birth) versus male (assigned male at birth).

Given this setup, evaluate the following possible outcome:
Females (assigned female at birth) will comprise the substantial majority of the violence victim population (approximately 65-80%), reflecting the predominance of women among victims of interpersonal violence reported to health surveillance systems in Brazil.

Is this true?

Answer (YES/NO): YES